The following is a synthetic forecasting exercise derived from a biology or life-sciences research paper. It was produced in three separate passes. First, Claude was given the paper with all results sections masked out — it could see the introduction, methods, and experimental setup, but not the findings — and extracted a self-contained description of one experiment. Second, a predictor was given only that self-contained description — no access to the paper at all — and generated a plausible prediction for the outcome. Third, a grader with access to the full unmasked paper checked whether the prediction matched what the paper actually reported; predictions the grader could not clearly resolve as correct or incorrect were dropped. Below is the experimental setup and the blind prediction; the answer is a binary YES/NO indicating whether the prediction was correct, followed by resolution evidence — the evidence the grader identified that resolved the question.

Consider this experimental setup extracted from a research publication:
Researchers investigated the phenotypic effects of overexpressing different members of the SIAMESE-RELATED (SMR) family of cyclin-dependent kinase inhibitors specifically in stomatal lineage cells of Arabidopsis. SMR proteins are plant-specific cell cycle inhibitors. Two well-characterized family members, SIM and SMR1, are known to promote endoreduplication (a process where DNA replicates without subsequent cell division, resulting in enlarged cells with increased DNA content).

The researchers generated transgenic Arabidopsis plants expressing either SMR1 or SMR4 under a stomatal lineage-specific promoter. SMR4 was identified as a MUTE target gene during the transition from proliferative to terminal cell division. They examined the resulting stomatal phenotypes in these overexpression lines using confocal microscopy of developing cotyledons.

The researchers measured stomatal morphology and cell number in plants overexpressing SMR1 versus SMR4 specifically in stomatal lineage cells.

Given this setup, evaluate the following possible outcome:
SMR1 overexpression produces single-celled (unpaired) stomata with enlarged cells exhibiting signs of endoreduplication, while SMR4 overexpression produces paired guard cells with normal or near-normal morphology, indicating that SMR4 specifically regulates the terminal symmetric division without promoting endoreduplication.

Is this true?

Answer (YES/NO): NO